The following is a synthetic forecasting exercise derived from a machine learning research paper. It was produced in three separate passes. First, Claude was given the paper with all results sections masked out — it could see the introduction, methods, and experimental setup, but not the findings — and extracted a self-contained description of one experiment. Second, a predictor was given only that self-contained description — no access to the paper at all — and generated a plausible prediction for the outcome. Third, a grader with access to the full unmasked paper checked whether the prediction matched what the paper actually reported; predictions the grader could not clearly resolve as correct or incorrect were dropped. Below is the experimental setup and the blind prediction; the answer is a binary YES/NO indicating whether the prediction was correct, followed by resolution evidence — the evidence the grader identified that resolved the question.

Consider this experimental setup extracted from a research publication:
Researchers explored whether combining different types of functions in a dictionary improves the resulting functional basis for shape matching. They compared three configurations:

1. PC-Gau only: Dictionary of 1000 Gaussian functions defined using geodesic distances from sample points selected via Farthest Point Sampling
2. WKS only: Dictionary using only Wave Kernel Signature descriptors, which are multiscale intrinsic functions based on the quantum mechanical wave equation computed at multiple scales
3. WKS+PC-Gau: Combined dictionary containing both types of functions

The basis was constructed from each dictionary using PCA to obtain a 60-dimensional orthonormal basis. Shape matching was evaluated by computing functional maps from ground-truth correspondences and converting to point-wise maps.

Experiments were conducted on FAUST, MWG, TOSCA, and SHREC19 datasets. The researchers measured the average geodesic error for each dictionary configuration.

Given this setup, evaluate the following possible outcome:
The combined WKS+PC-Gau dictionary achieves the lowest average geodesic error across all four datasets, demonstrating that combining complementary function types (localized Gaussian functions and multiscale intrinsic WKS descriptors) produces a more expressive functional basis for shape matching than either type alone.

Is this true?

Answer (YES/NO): NO